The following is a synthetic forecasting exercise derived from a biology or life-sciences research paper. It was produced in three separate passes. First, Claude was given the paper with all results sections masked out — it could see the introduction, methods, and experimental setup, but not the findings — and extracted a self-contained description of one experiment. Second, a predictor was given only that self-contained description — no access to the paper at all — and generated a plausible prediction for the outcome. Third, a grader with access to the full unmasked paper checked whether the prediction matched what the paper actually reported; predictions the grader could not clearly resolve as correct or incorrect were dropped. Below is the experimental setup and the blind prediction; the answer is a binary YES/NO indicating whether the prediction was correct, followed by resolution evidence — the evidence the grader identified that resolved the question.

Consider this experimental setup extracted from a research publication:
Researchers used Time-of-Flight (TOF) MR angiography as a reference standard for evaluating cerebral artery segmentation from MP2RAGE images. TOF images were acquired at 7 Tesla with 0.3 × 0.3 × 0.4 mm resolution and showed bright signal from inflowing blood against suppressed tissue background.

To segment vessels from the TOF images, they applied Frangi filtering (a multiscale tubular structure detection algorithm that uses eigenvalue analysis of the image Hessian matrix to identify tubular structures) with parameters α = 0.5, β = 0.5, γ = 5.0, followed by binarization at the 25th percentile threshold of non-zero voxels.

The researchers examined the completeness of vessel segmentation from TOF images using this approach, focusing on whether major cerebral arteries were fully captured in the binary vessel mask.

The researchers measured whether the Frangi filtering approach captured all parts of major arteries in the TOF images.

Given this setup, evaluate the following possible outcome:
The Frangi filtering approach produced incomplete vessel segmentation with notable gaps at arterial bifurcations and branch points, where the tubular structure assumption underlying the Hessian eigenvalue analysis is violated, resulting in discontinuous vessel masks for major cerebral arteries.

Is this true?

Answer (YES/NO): NO